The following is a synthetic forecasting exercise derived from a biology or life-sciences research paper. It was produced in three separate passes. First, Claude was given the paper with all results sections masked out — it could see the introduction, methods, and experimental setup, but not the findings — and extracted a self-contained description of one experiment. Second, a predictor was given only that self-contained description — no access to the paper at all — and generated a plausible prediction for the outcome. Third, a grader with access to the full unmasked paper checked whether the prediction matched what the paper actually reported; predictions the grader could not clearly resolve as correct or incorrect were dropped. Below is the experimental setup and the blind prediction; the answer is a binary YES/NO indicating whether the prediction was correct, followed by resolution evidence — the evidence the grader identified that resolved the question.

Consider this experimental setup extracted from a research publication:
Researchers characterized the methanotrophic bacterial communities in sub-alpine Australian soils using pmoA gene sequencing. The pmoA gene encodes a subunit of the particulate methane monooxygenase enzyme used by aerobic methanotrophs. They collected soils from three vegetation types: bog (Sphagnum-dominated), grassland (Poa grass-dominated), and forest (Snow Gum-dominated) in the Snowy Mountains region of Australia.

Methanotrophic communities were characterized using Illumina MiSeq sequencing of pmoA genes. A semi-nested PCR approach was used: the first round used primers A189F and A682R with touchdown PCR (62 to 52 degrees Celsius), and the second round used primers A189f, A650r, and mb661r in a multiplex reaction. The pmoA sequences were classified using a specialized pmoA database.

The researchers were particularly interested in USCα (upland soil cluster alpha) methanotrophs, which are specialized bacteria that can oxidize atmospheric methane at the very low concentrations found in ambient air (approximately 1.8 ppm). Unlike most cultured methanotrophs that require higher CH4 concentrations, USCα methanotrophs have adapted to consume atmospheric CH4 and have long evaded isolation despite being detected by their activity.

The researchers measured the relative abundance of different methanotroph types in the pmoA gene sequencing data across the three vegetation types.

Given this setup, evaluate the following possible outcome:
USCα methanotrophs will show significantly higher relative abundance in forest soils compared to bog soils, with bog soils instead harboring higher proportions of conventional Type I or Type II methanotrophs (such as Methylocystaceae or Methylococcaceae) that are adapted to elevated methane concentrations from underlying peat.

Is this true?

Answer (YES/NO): YES